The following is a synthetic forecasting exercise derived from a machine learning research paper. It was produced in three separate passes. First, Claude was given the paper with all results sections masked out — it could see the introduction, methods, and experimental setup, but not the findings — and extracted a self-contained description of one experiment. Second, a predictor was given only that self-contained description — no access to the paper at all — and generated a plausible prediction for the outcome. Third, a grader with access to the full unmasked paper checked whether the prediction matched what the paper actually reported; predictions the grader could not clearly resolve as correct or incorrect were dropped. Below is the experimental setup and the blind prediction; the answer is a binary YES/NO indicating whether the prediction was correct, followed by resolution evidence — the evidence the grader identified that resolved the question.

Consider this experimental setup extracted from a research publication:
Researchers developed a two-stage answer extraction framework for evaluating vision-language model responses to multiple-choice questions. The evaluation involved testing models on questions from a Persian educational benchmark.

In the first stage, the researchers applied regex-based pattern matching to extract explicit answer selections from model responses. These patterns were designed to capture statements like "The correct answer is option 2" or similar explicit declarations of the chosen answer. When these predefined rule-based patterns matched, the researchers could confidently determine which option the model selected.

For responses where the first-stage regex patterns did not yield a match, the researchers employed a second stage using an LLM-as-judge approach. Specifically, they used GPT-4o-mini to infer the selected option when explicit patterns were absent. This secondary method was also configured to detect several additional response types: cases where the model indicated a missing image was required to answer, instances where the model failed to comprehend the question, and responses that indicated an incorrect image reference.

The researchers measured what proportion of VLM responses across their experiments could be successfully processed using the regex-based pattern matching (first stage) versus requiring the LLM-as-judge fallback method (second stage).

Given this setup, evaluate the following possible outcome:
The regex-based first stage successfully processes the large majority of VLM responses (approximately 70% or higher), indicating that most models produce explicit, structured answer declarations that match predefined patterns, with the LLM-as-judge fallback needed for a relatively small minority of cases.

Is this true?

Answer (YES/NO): NO